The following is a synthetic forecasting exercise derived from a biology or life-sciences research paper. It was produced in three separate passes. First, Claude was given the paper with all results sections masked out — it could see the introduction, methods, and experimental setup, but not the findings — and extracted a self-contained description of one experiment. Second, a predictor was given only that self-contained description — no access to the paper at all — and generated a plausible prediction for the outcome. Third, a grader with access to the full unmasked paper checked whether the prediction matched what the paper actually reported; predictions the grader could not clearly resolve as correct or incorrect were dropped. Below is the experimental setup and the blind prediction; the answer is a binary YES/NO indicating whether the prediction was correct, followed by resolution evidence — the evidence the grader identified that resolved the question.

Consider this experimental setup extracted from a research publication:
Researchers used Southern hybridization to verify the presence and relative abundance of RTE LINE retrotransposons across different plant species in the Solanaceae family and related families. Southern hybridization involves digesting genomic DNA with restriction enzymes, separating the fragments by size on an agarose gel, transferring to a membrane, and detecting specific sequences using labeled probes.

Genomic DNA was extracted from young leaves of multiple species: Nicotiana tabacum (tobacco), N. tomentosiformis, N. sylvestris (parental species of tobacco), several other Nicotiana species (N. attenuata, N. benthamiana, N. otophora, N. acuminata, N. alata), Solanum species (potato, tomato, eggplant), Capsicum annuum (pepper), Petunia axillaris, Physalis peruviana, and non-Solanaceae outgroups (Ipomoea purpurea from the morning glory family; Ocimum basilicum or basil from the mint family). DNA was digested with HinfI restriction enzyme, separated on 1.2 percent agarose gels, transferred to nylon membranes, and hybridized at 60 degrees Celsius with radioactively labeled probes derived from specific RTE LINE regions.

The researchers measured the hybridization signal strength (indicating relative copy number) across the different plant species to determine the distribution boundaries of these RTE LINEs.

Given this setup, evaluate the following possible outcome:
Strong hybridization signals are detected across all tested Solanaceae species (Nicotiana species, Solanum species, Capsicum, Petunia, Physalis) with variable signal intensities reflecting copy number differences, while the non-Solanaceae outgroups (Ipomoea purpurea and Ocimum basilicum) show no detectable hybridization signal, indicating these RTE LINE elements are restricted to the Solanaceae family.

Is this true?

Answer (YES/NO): YES